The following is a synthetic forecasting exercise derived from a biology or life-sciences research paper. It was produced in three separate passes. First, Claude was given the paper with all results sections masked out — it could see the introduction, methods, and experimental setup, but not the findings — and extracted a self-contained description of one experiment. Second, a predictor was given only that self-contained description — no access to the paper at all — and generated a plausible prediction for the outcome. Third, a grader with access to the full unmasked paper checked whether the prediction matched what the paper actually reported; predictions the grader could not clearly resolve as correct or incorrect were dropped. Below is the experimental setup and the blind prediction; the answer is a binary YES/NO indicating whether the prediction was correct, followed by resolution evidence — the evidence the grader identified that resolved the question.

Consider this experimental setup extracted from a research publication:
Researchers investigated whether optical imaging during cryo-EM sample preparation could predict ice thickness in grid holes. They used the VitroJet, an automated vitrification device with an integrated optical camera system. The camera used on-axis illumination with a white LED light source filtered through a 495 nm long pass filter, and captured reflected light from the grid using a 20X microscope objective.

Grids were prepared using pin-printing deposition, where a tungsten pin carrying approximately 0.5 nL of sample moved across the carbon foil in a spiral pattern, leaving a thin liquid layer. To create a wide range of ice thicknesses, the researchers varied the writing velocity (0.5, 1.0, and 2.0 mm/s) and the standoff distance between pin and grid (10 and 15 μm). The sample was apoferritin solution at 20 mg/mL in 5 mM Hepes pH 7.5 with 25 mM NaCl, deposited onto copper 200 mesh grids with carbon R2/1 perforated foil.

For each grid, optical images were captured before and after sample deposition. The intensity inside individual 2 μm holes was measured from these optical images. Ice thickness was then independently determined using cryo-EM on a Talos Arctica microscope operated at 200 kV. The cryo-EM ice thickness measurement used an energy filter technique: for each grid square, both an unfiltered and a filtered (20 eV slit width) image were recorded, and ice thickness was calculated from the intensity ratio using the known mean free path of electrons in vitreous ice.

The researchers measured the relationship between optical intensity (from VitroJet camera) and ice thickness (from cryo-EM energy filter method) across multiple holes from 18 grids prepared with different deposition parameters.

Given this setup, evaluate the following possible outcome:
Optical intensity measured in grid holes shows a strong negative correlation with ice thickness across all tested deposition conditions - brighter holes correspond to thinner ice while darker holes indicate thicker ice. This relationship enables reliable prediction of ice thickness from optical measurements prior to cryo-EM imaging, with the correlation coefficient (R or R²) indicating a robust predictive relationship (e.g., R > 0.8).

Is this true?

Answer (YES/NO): NO